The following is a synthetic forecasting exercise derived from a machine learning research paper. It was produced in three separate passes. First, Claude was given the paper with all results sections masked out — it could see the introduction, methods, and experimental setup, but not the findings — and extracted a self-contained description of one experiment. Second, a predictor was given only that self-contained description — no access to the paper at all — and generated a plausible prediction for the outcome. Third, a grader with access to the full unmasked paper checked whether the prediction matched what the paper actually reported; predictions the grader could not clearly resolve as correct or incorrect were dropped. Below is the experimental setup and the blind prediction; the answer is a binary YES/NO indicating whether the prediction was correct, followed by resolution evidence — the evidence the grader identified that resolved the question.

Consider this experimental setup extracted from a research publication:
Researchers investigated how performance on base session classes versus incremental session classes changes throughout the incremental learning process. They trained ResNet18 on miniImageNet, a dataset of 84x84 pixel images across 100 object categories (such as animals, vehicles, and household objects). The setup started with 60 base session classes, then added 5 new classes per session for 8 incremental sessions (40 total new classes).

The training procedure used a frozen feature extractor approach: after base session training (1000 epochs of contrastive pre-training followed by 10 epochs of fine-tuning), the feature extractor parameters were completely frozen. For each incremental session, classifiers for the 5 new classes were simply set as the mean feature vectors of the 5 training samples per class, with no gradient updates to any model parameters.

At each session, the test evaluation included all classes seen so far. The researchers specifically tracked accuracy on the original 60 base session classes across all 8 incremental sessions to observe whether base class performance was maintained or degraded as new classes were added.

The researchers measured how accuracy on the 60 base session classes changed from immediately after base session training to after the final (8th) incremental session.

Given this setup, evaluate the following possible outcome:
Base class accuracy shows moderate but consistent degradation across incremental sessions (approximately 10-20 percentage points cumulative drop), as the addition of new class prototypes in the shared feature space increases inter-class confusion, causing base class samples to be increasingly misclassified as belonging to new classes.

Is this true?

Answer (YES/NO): NO